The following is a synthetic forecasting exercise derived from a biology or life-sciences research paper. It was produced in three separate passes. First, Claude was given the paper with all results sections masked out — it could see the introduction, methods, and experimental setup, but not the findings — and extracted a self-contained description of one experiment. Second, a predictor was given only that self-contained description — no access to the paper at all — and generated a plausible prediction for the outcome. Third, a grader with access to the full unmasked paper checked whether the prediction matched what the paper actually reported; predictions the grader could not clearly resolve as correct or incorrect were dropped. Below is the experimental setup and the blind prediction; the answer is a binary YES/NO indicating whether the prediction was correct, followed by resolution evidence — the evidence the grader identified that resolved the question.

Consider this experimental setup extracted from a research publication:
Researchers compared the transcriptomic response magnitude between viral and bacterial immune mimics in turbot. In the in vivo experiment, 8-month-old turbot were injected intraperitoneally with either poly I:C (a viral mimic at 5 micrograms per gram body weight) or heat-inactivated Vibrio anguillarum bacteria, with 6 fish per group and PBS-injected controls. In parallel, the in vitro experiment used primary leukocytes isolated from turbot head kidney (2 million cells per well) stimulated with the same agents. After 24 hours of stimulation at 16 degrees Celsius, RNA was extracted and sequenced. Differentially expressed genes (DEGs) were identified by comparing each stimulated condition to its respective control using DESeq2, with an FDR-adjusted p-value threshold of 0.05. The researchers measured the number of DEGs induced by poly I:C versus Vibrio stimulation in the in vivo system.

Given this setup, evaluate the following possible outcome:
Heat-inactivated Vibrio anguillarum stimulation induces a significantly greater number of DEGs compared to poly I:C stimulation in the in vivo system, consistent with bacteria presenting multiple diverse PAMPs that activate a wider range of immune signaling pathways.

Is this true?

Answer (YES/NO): NO